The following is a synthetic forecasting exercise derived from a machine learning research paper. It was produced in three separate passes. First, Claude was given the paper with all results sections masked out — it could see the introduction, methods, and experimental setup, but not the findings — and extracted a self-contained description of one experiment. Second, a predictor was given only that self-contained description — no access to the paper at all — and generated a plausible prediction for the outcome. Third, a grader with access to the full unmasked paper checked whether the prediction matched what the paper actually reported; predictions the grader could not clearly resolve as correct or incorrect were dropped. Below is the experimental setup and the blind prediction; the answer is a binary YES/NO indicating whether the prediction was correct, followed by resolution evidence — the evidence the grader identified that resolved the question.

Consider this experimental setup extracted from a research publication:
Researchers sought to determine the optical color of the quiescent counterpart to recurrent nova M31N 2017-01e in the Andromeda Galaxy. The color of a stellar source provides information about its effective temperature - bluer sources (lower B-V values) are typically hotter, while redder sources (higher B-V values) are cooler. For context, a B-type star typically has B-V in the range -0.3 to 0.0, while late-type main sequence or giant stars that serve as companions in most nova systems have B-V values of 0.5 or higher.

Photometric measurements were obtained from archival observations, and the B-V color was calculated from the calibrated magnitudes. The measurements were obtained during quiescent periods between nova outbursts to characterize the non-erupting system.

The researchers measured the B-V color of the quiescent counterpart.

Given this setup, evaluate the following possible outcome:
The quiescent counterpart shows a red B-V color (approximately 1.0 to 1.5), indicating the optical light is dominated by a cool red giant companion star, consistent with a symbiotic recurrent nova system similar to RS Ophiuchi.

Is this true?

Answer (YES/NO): NO